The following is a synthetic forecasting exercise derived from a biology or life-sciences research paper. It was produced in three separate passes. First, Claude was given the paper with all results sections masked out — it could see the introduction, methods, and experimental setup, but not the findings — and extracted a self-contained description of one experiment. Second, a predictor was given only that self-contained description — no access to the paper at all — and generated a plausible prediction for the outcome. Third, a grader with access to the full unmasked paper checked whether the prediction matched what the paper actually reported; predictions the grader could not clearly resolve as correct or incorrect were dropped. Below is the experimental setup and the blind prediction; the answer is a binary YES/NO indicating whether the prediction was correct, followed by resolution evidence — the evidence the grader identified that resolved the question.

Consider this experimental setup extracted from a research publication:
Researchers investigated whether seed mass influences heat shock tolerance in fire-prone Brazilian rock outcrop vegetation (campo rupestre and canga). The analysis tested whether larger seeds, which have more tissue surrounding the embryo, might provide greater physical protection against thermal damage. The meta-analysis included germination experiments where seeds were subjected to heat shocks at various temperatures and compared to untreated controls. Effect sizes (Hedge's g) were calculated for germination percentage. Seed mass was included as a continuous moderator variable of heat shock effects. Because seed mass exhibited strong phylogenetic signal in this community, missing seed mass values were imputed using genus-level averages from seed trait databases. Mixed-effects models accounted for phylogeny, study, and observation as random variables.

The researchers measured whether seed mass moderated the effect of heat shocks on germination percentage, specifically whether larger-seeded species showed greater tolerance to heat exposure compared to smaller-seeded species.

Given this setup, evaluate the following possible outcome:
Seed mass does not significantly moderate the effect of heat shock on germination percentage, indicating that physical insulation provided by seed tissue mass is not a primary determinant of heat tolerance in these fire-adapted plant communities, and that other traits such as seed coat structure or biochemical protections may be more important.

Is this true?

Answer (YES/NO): NO